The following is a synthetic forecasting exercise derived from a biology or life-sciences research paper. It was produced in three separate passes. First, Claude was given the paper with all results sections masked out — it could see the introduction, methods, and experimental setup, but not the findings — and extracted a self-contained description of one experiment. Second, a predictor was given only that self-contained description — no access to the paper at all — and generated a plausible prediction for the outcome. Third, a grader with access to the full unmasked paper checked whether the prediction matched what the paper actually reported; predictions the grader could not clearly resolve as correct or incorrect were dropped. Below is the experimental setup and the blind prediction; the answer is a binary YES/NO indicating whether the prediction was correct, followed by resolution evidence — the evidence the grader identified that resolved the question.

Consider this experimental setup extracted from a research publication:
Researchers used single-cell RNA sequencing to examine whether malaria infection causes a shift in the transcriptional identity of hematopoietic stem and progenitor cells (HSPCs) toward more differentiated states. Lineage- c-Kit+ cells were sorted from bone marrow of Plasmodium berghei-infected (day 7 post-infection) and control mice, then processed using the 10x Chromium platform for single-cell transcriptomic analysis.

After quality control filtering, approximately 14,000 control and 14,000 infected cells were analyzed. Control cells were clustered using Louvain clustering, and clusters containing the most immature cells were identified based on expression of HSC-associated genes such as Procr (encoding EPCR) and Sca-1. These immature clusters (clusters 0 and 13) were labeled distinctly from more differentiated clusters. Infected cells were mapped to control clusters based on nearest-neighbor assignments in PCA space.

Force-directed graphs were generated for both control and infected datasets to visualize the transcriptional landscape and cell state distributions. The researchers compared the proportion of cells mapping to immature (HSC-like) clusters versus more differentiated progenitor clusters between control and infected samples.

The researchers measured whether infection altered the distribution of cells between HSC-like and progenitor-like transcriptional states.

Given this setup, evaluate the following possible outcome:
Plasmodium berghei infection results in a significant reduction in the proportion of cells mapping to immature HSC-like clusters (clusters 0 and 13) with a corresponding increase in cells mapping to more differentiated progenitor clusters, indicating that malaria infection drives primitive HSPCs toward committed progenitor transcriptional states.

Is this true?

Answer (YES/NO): YES